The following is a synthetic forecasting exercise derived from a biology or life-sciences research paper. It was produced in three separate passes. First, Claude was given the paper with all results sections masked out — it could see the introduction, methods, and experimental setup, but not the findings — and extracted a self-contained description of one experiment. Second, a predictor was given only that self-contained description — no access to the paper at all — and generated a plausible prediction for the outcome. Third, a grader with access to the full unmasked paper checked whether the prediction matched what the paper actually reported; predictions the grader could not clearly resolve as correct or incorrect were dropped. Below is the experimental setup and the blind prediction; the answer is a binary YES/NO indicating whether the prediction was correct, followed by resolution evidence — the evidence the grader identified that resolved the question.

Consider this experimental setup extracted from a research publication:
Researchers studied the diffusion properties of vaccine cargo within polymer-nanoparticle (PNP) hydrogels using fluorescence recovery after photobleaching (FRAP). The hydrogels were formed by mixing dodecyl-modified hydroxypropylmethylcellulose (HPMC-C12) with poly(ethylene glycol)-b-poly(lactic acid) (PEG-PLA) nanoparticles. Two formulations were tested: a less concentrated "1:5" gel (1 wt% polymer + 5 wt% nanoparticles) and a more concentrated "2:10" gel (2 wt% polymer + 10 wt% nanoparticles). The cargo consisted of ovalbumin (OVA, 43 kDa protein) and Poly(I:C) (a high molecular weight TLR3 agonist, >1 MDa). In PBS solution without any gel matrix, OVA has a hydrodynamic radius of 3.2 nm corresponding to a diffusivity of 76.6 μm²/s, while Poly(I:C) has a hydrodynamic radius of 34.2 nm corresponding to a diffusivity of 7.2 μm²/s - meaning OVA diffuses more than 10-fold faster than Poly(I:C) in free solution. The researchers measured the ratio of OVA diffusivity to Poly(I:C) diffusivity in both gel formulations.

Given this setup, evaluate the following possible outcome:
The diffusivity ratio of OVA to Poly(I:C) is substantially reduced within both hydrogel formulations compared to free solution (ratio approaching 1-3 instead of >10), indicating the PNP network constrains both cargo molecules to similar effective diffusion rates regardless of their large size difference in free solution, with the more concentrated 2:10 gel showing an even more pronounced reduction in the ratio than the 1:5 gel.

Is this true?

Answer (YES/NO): YES